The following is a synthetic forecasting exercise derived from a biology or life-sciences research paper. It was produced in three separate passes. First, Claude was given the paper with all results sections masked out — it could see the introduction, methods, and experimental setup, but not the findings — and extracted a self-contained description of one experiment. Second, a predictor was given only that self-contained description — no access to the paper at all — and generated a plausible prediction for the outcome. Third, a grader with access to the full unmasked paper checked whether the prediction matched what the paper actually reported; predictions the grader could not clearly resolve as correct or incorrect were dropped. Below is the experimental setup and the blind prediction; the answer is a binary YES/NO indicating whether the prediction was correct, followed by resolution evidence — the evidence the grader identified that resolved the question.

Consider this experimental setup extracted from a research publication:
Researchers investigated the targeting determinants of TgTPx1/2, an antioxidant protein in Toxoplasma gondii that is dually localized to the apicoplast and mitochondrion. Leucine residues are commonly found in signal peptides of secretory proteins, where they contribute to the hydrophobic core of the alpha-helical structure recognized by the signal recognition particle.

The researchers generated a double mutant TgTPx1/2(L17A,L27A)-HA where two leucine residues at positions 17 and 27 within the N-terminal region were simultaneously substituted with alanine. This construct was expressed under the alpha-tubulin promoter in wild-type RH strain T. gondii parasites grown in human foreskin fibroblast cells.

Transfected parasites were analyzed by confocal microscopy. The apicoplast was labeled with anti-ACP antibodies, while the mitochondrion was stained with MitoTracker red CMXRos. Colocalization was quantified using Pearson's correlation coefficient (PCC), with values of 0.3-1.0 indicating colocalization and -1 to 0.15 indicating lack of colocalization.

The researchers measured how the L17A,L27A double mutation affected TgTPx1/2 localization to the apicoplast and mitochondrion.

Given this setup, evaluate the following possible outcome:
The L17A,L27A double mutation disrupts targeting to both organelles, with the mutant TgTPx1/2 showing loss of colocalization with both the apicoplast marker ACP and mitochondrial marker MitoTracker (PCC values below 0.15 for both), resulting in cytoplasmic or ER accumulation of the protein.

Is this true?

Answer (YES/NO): NO